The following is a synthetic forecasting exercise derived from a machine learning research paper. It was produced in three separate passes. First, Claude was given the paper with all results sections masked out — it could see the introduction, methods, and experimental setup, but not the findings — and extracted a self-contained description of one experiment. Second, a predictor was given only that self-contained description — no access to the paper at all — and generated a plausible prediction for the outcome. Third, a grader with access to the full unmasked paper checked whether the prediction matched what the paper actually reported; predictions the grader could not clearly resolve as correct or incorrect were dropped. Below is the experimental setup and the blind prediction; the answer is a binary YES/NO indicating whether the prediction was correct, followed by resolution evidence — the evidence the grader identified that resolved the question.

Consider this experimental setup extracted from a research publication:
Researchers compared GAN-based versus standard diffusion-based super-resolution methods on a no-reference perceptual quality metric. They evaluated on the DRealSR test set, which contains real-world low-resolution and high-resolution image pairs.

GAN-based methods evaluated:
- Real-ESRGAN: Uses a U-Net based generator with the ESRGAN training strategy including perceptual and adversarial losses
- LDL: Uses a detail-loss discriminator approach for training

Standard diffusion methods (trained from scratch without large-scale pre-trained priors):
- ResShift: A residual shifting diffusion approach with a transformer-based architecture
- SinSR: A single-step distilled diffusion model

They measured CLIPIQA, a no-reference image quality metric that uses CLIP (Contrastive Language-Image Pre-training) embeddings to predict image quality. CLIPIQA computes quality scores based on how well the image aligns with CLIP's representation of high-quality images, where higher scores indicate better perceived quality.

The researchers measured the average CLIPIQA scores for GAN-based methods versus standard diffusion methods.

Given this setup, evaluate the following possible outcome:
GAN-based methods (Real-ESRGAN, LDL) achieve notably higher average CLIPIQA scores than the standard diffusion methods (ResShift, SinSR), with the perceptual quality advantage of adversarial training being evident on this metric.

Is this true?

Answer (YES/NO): NO